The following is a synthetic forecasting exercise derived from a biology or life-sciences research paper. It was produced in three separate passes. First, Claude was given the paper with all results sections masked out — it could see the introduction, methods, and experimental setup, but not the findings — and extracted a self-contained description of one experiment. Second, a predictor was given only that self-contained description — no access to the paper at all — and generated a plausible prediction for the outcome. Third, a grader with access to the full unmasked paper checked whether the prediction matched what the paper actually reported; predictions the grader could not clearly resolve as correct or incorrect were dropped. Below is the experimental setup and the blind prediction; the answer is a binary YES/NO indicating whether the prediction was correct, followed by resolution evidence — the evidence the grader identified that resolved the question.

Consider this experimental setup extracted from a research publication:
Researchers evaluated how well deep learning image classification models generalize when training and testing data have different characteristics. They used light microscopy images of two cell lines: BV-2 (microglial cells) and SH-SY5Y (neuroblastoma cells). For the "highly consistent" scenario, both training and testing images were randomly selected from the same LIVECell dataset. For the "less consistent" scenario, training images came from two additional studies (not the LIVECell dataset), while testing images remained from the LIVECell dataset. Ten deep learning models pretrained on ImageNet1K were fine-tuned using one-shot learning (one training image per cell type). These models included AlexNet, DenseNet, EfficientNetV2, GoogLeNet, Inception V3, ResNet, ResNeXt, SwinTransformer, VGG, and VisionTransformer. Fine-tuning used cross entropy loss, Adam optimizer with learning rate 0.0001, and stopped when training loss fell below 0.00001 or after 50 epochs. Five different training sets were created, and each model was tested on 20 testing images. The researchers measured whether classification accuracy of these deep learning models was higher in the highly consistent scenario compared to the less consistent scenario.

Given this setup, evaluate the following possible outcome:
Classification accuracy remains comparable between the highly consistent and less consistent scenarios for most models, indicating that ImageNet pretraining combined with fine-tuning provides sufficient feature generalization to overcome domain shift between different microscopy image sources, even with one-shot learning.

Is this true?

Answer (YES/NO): NO